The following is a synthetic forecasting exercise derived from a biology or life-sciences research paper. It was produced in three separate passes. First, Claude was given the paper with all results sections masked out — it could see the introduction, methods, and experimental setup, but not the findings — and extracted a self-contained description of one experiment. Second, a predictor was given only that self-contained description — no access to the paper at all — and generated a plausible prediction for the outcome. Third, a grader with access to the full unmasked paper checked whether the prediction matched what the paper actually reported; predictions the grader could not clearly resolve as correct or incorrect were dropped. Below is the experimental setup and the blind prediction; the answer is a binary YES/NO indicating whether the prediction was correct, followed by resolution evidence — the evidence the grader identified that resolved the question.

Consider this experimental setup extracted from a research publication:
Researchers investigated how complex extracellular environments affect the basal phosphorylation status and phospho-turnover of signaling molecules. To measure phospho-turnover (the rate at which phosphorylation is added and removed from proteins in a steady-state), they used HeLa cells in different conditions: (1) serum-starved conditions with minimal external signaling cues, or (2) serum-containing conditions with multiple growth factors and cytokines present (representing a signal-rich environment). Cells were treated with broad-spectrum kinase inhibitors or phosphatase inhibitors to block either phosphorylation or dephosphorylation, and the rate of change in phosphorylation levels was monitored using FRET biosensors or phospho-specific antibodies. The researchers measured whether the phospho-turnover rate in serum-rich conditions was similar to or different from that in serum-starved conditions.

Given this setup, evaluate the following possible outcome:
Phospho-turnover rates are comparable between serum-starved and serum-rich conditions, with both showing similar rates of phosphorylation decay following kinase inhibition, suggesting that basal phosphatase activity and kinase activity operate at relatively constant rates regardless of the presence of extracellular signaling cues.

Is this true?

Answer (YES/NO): NO